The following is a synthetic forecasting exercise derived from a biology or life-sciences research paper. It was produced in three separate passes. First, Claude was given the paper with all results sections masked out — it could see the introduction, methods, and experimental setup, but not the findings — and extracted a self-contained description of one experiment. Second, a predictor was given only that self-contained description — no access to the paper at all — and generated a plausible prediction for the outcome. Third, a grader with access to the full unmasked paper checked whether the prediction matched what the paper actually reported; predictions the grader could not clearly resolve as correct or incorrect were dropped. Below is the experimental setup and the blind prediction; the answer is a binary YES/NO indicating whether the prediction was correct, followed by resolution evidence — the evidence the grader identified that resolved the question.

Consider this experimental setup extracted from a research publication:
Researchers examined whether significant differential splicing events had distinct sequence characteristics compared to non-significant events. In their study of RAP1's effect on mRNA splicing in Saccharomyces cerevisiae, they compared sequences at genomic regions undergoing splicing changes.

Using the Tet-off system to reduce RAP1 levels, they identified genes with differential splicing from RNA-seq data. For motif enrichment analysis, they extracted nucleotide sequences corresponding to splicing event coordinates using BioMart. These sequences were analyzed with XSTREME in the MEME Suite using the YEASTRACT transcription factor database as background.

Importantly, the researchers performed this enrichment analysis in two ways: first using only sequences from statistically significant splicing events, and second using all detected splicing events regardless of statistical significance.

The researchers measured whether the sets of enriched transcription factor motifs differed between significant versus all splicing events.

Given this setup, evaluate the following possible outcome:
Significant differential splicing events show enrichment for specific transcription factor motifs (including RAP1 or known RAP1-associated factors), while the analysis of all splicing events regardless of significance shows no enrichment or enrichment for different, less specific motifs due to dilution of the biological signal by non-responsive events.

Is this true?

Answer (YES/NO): NO